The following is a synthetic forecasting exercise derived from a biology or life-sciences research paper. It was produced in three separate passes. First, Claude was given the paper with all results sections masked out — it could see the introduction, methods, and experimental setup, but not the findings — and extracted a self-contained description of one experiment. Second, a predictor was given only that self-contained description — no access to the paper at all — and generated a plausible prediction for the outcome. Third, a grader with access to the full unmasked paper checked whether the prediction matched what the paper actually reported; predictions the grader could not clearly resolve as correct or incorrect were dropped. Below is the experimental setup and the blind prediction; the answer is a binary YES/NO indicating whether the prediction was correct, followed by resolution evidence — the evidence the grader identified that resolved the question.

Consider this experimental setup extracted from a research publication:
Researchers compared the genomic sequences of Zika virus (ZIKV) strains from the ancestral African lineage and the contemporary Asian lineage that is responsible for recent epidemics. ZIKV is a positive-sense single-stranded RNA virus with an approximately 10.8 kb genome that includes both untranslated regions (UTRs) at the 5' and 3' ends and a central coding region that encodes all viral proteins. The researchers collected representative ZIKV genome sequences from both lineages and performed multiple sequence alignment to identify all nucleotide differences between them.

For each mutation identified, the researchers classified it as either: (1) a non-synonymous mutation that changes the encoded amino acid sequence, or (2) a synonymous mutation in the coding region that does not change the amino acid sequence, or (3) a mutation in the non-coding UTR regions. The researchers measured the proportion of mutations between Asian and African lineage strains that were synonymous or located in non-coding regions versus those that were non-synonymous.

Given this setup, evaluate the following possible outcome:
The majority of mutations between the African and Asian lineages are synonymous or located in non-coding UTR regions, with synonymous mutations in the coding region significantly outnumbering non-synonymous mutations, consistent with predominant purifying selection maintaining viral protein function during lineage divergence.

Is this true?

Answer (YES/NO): YES